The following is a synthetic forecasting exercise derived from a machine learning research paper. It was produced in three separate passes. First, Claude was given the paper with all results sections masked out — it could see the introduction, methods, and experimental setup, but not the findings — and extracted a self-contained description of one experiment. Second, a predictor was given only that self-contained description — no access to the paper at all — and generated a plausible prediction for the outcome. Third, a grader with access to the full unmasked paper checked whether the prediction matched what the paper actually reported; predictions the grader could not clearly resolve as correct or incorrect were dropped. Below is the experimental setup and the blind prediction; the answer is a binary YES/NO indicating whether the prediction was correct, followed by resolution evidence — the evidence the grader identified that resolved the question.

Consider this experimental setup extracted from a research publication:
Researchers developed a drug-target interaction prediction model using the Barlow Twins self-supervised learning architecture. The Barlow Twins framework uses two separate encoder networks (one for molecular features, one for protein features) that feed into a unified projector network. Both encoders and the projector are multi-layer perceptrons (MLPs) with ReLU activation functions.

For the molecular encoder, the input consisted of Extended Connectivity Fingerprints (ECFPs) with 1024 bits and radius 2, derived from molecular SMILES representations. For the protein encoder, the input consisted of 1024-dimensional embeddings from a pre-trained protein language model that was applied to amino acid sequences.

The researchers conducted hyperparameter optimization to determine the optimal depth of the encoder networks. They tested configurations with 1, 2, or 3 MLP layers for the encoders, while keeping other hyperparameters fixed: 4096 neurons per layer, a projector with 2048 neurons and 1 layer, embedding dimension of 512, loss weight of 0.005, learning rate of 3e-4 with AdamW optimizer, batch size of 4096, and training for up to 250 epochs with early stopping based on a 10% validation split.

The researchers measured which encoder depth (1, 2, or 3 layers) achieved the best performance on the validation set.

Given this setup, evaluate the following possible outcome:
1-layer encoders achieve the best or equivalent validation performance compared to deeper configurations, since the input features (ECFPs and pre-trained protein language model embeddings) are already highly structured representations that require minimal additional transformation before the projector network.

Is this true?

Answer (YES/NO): NO